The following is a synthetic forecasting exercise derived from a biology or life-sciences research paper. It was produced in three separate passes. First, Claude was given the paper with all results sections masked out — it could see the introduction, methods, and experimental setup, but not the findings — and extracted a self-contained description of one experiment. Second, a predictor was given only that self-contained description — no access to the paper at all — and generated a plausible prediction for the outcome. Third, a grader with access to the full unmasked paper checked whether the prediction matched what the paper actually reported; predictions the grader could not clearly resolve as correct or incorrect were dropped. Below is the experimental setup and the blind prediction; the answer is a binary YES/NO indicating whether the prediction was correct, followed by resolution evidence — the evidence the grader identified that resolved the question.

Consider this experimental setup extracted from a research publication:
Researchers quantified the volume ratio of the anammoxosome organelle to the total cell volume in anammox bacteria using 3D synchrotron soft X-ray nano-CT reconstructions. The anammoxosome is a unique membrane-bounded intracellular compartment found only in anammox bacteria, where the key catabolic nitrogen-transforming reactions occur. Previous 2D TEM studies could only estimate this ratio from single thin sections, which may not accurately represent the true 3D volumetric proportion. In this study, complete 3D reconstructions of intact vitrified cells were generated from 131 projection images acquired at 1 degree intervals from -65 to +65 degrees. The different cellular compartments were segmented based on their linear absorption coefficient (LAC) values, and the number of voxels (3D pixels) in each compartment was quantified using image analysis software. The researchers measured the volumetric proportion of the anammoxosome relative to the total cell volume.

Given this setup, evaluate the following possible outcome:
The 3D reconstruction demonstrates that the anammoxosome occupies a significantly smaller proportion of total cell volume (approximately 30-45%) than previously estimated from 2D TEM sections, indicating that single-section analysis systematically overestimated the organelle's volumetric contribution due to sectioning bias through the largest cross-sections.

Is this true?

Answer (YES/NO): NO